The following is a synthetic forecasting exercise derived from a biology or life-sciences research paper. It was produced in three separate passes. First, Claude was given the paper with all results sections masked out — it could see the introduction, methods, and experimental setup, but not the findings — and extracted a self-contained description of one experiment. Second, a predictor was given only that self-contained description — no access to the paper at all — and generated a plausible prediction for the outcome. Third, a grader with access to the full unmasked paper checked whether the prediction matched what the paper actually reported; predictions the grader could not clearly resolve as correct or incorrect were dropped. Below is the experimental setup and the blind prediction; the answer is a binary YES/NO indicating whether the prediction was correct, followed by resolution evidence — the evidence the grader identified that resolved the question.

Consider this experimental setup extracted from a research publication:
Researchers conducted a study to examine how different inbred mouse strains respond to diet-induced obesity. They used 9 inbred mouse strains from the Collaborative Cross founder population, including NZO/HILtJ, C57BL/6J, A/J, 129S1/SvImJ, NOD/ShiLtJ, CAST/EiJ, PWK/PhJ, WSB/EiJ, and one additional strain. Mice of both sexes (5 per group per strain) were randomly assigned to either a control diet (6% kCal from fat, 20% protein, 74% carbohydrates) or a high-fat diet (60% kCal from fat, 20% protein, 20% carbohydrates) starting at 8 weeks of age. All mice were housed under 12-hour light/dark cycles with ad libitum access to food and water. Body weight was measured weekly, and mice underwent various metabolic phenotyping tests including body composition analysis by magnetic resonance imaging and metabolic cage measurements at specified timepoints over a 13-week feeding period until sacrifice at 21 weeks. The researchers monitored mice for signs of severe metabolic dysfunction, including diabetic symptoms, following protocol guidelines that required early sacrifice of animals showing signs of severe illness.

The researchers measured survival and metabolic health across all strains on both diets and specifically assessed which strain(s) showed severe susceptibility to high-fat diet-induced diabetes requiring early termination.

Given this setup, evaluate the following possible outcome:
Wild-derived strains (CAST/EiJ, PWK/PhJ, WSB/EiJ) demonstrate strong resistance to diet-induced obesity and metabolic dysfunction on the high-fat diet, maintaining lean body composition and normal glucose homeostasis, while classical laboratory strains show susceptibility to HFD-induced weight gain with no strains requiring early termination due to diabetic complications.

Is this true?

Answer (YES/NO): NO